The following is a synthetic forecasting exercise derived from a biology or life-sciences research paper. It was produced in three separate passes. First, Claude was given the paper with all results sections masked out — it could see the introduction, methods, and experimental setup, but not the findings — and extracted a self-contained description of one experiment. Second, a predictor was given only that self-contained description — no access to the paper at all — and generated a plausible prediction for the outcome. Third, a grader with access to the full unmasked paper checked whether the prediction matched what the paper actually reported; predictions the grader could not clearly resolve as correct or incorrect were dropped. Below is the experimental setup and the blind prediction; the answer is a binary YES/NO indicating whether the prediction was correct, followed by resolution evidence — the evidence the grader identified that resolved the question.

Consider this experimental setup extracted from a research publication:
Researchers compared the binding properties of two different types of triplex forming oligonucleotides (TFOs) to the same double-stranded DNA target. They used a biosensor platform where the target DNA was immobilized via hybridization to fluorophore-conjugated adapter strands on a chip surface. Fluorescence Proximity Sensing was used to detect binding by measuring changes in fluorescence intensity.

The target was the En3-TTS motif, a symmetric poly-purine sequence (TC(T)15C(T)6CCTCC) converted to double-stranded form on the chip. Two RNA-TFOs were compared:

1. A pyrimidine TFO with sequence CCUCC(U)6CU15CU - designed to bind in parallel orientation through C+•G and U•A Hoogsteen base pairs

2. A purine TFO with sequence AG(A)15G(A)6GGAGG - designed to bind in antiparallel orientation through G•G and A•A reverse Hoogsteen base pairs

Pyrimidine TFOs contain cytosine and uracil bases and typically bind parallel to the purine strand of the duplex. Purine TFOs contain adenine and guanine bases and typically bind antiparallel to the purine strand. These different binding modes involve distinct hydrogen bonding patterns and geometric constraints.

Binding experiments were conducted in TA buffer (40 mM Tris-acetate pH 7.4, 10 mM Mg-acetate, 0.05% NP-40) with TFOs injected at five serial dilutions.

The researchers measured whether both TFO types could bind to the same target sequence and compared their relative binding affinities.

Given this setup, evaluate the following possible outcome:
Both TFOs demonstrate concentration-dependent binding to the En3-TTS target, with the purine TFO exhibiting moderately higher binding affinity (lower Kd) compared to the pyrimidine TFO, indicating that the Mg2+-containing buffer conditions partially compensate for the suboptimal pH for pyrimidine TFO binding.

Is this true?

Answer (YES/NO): NO